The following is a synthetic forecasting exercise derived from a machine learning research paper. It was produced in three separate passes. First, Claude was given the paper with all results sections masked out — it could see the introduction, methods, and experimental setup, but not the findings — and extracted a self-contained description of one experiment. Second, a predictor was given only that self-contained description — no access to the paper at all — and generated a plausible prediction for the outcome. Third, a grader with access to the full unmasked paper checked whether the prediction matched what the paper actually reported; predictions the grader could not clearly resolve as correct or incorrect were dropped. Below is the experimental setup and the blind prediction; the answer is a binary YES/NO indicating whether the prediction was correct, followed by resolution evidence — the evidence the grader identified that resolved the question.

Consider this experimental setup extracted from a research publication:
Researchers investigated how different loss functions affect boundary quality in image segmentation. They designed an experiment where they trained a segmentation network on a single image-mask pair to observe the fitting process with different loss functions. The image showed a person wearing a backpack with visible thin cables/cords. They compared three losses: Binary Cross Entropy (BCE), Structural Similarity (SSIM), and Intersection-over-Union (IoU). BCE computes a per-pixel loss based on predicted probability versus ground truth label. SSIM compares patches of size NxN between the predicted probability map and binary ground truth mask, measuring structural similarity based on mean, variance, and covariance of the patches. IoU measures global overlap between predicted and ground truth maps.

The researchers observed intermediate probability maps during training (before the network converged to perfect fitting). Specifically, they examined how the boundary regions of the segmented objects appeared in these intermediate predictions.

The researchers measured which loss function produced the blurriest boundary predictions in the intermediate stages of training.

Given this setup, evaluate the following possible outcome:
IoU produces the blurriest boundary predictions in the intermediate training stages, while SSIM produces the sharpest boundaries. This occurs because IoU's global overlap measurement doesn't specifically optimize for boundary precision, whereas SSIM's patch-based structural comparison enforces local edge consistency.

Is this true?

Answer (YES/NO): NO